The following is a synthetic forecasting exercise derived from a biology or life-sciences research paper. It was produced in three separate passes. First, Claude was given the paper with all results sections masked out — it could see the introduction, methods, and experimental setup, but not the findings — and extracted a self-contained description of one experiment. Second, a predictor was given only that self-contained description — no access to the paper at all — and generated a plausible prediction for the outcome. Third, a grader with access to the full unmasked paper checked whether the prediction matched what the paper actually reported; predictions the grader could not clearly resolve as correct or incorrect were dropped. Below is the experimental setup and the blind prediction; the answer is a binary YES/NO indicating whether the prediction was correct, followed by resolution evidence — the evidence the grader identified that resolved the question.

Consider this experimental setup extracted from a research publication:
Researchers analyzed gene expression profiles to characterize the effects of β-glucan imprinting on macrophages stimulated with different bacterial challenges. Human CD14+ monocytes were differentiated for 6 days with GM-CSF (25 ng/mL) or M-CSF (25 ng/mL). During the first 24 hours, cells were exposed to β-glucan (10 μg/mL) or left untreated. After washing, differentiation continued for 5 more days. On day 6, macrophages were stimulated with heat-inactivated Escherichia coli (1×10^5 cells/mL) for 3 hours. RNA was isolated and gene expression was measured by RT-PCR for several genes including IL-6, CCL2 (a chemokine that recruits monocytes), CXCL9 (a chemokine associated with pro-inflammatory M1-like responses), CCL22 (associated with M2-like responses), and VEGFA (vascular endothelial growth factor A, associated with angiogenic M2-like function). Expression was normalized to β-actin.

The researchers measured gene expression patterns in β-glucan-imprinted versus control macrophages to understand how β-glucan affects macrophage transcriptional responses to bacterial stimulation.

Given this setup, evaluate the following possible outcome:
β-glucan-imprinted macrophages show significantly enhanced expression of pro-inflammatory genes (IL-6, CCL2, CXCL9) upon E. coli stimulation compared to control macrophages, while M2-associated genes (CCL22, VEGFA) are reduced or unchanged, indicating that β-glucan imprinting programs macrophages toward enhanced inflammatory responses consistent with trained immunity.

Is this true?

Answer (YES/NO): NO